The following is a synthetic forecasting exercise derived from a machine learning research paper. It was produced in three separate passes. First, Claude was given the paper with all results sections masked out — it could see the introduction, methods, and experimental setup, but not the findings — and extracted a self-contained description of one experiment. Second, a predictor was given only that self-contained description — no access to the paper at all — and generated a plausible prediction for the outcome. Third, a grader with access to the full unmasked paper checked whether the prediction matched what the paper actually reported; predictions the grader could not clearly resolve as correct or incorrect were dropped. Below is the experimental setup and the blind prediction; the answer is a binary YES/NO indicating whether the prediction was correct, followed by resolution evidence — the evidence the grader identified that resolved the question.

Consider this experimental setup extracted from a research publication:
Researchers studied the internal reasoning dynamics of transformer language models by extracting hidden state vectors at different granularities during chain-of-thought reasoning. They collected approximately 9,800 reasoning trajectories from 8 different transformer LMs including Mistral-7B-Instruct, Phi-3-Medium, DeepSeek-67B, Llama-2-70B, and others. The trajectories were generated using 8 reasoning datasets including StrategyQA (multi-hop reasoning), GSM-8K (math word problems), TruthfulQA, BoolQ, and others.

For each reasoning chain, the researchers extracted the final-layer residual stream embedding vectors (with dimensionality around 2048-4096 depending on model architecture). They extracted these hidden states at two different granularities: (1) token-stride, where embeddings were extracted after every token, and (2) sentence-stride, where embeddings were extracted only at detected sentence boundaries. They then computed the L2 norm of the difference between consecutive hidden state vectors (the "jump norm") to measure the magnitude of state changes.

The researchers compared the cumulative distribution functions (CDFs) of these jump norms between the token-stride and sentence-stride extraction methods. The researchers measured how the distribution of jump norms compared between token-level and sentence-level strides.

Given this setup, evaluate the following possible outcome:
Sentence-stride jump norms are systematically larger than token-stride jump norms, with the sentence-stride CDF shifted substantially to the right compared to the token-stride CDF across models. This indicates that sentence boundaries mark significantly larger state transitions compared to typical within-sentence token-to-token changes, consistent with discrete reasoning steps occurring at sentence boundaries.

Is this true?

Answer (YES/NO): YES